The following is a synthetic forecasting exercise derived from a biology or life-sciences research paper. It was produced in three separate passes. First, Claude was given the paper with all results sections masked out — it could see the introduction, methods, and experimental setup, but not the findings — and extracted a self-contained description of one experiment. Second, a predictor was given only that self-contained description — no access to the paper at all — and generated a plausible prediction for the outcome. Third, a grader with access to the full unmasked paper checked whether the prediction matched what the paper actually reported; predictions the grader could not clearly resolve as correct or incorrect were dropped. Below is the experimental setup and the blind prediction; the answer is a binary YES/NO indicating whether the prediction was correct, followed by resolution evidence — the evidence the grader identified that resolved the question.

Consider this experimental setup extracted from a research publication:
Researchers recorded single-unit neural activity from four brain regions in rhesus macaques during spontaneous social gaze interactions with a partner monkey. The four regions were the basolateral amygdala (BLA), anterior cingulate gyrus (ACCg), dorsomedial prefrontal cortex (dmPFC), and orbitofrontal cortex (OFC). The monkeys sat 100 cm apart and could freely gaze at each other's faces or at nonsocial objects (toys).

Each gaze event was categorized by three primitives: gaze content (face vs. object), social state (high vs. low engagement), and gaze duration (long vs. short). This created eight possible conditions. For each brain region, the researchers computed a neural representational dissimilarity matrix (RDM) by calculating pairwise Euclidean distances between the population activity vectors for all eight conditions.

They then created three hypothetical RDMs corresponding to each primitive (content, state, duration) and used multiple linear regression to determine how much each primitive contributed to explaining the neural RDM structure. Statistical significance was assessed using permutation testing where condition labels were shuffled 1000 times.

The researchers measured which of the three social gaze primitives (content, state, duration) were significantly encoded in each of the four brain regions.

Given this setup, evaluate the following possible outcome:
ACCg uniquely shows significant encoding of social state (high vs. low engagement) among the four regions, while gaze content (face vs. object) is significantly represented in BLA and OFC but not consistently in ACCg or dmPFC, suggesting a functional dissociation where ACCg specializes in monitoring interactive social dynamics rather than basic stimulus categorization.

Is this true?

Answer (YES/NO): NO